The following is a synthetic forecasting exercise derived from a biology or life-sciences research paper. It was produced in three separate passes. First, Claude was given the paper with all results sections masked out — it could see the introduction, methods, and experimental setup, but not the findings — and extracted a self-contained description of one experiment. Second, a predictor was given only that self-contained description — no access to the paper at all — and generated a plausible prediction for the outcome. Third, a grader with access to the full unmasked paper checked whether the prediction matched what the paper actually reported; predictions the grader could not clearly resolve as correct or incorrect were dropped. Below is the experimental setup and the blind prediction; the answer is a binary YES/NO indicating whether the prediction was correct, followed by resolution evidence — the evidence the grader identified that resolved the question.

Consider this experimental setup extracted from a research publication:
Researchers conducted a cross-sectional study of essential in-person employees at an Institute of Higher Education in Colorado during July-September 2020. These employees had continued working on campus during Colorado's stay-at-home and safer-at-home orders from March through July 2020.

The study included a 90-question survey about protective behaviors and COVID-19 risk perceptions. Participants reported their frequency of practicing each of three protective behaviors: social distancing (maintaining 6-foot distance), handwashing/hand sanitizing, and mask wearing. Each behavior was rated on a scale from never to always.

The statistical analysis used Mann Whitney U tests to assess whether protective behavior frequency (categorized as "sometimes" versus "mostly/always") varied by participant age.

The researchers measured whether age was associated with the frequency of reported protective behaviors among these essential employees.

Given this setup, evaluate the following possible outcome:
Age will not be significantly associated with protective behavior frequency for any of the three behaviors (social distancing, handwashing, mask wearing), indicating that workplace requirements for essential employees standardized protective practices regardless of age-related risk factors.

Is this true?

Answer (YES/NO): NO